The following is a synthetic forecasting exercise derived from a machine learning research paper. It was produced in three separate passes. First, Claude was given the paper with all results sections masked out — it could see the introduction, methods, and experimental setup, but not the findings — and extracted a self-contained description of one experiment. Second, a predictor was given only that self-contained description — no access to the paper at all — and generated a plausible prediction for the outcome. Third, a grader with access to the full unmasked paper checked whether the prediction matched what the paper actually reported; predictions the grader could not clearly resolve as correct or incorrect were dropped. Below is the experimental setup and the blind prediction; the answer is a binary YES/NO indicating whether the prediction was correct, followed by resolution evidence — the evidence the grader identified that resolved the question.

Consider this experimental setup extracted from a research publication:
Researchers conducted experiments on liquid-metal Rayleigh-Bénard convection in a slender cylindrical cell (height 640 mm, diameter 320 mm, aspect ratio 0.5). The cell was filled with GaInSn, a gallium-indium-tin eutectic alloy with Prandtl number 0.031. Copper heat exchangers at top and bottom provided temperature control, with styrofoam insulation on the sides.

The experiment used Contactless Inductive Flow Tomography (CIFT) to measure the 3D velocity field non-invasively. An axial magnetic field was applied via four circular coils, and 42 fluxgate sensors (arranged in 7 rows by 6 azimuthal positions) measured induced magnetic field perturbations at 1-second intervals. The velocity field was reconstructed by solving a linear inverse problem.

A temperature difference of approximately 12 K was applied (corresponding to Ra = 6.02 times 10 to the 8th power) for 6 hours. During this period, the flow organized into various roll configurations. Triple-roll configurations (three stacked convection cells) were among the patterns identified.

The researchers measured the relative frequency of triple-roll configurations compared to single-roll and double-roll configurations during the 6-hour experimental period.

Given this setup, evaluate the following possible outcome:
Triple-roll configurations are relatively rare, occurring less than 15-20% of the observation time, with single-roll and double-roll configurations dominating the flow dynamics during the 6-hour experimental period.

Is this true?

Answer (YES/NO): YES